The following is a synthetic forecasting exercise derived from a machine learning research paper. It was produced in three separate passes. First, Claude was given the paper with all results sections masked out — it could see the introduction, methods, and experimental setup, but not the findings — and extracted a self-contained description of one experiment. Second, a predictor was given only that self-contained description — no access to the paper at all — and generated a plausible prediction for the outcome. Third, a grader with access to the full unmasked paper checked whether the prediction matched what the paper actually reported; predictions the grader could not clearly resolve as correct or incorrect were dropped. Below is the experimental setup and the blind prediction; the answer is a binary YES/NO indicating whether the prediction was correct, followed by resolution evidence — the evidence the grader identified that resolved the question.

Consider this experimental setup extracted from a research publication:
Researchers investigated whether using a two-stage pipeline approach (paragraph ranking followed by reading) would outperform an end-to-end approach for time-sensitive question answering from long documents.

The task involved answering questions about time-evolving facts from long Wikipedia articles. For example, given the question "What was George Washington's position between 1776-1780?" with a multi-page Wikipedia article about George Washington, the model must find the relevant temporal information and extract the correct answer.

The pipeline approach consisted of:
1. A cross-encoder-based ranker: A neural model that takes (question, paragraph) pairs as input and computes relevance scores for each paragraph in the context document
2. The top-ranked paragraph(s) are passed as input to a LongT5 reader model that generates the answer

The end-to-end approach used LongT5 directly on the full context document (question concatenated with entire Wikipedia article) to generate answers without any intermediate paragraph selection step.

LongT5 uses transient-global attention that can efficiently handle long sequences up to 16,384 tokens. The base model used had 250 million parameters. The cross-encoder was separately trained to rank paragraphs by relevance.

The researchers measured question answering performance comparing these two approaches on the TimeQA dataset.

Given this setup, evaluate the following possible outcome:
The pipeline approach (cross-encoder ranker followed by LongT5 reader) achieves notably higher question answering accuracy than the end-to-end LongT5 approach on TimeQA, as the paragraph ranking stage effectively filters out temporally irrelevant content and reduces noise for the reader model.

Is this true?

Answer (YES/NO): NO